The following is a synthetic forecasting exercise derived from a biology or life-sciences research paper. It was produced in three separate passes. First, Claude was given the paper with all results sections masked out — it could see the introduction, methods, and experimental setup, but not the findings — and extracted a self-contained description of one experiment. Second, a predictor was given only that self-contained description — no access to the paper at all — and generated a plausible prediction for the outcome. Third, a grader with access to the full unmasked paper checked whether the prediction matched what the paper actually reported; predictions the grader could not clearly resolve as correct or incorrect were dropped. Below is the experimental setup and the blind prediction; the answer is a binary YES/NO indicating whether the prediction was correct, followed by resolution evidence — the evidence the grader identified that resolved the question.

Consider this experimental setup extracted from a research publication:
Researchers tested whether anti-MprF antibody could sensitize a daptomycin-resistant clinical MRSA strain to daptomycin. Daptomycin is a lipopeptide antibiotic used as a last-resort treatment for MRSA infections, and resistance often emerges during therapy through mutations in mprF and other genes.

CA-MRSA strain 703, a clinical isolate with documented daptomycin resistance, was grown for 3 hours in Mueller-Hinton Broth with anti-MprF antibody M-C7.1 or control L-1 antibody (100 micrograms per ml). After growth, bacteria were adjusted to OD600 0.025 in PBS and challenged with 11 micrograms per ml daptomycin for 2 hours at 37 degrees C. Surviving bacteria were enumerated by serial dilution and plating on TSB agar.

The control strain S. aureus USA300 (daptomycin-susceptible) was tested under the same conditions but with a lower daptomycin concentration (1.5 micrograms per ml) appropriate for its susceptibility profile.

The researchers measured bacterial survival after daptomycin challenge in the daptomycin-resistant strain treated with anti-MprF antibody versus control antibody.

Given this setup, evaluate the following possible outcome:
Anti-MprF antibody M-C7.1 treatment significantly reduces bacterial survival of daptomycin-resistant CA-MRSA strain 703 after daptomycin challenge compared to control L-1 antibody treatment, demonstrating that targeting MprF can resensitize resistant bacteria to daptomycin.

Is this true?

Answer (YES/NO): YES